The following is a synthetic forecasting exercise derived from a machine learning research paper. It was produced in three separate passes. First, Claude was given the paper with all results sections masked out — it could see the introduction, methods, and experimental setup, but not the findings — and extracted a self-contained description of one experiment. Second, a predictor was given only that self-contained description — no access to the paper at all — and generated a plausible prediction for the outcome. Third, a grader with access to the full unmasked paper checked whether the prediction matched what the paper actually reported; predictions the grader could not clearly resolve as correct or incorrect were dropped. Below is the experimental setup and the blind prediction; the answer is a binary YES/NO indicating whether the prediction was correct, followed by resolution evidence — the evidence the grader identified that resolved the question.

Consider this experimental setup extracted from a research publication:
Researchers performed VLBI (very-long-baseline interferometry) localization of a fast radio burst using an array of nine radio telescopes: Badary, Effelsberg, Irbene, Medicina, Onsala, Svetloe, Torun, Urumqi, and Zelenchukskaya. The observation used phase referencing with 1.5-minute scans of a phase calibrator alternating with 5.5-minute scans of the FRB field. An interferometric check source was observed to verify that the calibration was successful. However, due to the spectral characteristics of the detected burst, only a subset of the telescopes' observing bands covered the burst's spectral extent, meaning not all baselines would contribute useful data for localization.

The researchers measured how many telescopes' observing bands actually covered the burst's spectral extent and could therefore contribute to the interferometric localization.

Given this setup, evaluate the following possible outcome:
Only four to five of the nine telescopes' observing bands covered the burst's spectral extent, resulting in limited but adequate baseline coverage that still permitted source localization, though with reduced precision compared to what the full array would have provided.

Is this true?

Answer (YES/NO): NO